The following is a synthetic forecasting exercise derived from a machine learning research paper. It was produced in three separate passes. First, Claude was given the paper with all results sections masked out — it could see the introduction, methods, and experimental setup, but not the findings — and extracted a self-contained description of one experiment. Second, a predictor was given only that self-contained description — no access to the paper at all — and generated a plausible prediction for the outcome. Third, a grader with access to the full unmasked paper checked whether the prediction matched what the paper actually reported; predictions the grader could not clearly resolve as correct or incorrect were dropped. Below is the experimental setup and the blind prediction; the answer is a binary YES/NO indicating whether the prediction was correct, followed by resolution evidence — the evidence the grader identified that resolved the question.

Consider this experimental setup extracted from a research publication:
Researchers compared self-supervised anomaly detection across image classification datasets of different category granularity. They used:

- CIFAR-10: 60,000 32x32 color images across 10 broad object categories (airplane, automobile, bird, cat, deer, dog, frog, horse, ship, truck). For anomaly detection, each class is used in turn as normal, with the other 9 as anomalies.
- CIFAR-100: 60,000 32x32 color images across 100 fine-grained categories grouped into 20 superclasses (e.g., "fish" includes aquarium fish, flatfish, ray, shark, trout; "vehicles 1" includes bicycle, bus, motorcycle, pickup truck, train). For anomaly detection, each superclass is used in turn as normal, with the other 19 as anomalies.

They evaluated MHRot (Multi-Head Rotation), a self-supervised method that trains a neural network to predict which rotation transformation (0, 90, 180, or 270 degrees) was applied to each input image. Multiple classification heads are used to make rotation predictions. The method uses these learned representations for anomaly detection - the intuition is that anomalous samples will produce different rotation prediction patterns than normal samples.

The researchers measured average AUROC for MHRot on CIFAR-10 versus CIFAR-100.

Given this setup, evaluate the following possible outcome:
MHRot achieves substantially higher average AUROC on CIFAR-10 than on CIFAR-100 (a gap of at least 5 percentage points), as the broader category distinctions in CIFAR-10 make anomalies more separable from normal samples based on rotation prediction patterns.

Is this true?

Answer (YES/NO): YES